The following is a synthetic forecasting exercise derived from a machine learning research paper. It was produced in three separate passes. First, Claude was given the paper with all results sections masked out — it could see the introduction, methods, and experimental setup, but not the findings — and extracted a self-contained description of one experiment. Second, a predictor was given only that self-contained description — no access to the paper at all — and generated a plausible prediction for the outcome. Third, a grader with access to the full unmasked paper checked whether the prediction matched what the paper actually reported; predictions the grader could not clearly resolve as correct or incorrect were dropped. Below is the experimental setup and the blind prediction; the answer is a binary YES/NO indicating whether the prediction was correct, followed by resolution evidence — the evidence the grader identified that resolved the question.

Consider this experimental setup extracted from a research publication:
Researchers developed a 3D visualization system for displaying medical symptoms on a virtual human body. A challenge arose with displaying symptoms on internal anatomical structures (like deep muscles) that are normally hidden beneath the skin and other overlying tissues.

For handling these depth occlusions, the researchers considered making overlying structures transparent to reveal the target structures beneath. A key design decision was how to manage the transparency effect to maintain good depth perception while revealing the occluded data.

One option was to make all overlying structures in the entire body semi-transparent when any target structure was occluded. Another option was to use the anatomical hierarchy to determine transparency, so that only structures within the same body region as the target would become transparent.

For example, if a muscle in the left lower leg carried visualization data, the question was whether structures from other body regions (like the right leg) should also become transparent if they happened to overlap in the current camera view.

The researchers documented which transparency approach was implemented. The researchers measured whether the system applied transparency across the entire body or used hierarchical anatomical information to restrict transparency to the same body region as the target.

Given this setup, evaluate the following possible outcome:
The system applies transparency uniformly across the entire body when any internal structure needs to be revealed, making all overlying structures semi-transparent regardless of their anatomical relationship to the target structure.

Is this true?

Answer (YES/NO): NO